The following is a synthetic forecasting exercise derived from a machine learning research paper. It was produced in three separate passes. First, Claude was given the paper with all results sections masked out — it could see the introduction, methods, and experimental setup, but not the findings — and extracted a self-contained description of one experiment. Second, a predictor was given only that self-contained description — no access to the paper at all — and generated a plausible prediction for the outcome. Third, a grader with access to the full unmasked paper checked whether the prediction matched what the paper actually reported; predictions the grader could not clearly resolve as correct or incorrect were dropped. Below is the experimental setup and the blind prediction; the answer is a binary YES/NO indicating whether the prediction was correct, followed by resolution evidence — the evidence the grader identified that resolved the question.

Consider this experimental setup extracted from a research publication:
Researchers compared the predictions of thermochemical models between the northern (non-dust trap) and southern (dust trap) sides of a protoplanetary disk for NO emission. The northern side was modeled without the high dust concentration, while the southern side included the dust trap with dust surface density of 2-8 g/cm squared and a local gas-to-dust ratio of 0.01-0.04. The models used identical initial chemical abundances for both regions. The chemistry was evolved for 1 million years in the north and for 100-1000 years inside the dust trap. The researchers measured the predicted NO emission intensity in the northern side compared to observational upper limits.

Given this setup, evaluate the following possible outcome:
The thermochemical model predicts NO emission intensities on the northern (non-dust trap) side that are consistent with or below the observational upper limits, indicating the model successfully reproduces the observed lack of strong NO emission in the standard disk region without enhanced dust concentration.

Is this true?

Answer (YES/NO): YES